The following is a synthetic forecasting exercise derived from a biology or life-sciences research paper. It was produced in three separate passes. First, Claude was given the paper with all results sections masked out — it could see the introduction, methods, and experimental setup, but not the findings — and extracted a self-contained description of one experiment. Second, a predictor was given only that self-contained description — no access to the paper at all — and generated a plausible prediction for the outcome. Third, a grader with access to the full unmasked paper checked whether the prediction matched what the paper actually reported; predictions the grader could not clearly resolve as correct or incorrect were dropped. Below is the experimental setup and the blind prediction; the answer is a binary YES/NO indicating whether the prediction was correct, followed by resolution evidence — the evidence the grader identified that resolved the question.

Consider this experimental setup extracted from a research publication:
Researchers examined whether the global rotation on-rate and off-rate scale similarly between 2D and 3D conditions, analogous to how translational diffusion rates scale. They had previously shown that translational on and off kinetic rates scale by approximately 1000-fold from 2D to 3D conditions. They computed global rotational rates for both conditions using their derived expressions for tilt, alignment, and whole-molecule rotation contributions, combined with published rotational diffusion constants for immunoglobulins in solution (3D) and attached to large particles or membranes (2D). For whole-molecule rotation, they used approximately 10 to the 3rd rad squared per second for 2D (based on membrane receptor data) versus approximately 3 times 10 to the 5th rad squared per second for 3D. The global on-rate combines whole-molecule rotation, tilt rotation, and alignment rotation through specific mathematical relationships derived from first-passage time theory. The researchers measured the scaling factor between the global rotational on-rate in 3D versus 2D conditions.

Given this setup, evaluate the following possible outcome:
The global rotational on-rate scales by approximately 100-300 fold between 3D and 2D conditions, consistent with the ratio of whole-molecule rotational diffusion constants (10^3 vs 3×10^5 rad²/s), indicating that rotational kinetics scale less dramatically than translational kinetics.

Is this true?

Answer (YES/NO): NO